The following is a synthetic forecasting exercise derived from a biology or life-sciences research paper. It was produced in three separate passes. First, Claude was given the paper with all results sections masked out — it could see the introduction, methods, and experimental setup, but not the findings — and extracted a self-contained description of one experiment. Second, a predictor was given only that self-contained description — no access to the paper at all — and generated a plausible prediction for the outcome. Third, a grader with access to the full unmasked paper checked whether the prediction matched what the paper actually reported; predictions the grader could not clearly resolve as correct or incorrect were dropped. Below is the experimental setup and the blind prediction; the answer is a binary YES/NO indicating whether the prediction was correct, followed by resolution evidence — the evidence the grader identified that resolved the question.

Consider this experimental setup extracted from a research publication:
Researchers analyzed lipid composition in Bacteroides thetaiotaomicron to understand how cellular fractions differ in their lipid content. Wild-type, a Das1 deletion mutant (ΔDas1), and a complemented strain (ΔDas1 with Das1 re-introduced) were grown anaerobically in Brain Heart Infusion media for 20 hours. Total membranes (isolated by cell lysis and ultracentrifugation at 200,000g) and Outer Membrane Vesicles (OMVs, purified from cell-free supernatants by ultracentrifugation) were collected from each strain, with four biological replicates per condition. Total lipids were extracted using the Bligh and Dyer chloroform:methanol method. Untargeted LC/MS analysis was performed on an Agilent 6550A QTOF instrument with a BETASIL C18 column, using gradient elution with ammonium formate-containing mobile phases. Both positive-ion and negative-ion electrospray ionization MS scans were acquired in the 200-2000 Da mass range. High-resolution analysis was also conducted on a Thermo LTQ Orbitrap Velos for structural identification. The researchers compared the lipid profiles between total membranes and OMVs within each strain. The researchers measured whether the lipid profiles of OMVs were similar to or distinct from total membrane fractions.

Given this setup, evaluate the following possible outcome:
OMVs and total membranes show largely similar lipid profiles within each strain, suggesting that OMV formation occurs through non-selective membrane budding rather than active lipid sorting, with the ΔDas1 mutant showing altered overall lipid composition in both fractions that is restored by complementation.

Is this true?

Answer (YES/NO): NO